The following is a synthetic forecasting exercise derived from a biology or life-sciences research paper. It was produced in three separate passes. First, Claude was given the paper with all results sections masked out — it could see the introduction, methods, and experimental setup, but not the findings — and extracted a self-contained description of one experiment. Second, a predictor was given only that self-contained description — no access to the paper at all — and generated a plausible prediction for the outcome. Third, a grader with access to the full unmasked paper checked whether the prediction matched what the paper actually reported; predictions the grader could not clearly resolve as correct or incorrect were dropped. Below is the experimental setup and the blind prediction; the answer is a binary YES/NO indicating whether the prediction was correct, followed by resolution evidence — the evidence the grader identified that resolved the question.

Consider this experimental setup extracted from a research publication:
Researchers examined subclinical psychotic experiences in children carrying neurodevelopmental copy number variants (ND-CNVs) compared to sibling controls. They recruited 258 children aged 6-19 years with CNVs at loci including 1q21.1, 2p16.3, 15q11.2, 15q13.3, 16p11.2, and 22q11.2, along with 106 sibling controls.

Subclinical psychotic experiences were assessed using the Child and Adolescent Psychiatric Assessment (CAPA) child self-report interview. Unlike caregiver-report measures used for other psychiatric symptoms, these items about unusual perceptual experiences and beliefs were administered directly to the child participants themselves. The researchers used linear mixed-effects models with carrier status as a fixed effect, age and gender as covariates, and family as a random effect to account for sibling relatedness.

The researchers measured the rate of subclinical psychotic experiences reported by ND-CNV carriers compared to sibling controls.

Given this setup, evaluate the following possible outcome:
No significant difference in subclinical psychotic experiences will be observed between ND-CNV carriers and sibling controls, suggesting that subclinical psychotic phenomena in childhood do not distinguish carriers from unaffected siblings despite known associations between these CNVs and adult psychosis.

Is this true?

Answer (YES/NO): NO